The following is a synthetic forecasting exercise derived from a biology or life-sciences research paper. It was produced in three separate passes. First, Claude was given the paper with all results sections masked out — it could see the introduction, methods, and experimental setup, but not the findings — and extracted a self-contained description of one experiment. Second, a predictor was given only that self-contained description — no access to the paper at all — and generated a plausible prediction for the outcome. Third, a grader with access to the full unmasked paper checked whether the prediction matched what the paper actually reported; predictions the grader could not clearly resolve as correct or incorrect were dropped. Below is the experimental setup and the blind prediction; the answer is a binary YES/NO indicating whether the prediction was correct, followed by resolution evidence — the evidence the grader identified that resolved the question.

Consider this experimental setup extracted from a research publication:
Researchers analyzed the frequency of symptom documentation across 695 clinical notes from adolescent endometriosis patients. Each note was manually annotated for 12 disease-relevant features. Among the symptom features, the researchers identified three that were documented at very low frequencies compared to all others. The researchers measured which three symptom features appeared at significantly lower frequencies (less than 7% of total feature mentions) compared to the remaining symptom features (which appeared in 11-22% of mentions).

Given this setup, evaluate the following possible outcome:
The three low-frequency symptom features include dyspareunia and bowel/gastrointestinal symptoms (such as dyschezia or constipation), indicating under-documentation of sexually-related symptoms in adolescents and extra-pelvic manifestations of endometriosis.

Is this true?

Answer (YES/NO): NO